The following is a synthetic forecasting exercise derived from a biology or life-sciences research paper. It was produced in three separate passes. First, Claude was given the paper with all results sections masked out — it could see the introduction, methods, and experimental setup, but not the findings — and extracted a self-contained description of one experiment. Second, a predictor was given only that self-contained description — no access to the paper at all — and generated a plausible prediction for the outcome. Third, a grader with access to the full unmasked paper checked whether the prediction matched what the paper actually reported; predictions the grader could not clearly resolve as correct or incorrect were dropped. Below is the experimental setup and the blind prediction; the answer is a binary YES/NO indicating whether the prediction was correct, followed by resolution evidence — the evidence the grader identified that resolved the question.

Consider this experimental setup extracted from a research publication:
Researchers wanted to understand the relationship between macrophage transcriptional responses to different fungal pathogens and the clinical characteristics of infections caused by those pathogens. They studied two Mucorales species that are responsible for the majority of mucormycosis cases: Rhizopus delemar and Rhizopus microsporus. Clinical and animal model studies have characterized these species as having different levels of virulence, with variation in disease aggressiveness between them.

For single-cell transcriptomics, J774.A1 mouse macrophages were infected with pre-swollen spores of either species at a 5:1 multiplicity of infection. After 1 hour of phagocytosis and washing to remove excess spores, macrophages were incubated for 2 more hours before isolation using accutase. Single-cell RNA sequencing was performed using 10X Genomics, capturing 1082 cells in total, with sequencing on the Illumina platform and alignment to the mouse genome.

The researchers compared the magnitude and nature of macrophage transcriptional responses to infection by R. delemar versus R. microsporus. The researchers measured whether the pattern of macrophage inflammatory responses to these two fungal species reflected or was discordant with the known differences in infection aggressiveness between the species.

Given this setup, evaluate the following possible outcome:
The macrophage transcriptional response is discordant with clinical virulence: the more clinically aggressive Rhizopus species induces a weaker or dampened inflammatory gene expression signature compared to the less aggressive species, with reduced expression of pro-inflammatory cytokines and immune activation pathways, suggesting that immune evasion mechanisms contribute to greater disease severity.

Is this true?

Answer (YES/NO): NO